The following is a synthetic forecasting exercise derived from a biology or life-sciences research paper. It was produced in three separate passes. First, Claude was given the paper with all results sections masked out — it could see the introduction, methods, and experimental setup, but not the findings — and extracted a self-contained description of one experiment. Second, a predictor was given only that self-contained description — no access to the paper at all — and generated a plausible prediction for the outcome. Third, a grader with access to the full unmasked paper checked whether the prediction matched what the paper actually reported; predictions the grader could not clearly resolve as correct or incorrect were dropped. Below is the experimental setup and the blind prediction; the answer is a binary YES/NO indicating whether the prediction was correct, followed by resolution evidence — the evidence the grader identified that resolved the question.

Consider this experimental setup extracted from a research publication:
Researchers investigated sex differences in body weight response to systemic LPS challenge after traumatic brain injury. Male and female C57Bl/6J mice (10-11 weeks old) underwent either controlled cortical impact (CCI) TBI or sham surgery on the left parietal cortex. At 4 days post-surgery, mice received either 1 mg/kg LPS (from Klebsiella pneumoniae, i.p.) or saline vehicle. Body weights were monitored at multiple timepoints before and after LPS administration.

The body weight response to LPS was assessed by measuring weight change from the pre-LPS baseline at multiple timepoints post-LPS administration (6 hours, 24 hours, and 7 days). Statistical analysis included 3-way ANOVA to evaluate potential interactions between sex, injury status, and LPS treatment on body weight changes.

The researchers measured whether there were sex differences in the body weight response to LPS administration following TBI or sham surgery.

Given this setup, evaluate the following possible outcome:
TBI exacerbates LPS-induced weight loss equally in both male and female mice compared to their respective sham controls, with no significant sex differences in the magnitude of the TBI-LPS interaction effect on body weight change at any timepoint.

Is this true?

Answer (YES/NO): NO